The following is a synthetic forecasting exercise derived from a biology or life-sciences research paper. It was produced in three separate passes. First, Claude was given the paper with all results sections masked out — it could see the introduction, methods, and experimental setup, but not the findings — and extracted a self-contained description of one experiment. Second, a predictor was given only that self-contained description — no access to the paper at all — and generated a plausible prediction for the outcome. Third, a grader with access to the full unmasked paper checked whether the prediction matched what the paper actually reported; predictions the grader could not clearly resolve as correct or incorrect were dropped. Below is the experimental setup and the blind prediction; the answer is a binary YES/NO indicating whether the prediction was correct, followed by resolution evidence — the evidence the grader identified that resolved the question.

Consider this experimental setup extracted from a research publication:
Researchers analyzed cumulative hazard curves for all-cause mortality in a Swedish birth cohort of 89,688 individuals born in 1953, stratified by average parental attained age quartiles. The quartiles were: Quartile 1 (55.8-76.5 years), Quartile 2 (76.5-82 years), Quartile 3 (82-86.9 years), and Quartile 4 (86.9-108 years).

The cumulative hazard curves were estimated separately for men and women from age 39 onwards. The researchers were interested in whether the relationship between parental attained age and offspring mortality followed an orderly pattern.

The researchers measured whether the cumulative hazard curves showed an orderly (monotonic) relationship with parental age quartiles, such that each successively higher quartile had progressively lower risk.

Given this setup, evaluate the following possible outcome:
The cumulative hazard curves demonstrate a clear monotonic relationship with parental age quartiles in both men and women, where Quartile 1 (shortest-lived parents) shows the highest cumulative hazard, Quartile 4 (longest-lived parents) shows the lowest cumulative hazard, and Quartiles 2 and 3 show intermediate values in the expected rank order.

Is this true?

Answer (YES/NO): YES